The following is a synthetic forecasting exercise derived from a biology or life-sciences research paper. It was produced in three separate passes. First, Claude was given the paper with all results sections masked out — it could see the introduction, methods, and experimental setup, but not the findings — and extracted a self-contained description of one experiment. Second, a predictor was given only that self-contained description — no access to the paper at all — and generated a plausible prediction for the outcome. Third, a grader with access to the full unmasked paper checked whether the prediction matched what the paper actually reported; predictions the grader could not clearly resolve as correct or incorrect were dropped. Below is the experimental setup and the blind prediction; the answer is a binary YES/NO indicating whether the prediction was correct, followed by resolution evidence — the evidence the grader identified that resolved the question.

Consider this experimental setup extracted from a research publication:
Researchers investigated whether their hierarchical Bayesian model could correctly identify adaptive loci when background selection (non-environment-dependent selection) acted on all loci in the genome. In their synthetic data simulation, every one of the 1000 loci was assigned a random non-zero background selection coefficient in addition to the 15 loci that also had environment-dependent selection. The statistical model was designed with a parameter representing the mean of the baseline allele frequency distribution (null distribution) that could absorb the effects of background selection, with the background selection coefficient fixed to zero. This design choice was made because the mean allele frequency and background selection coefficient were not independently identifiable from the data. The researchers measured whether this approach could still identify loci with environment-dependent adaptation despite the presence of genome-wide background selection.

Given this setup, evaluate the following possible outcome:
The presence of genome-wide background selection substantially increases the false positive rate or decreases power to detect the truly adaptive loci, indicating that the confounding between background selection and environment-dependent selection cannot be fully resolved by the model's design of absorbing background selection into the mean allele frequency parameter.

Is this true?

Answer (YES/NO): NO